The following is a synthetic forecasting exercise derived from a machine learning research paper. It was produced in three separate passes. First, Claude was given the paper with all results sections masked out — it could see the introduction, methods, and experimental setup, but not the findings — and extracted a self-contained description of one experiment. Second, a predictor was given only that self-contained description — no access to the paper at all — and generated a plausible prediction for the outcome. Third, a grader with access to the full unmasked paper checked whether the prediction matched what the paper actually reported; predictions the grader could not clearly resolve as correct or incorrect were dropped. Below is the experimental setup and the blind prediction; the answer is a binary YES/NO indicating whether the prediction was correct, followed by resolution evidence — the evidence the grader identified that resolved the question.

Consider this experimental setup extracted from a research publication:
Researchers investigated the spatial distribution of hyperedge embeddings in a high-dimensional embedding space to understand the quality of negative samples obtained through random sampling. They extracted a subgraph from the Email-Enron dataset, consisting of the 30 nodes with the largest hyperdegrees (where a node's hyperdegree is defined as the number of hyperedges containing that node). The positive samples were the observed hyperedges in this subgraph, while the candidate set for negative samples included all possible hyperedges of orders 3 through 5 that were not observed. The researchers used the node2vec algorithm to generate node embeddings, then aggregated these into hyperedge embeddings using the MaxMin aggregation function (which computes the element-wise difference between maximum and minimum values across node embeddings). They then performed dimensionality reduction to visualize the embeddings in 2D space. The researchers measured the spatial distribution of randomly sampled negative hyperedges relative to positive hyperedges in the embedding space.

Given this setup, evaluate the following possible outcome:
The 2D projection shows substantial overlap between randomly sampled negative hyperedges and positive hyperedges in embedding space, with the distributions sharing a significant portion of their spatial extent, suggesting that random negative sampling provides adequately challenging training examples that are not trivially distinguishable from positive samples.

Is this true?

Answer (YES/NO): NO